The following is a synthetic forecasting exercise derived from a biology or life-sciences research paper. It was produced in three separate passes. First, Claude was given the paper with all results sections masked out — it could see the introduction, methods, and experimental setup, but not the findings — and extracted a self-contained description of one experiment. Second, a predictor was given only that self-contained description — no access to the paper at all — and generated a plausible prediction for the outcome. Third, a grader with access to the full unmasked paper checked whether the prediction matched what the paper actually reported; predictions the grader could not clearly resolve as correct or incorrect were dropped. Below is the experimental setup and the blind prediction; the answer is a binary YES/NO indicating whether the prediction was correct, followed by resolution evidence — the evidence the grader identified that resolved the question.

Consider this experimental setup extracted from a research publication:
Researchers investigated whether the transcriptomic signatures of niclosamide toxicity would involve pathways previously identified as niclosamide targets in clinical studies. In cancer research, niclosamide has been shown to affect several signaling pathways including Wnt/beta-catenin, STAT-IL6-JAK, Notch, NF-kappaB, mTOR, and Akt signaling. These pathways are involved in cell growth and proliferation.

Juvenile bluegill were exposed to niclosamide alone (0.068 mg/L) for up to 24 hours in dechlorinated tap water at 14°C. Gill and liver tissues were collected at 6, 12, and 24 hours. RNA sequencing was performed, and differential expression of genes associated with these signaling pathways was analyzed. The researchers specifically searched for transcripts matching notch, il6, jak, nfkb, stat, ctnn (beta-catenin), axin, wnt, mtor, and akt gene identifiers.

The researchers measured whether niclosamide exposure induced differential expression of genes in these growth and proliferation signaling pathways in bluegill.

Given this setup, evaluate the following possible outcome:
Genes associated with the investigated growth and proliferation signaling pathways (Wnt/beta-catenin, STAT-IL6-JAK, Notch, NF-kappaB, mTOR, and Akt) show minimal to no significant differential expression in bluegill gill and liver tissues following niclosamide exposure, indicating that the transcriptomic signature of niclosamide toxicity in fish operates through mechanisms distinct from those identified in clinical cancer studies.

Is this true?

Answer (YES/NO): YES